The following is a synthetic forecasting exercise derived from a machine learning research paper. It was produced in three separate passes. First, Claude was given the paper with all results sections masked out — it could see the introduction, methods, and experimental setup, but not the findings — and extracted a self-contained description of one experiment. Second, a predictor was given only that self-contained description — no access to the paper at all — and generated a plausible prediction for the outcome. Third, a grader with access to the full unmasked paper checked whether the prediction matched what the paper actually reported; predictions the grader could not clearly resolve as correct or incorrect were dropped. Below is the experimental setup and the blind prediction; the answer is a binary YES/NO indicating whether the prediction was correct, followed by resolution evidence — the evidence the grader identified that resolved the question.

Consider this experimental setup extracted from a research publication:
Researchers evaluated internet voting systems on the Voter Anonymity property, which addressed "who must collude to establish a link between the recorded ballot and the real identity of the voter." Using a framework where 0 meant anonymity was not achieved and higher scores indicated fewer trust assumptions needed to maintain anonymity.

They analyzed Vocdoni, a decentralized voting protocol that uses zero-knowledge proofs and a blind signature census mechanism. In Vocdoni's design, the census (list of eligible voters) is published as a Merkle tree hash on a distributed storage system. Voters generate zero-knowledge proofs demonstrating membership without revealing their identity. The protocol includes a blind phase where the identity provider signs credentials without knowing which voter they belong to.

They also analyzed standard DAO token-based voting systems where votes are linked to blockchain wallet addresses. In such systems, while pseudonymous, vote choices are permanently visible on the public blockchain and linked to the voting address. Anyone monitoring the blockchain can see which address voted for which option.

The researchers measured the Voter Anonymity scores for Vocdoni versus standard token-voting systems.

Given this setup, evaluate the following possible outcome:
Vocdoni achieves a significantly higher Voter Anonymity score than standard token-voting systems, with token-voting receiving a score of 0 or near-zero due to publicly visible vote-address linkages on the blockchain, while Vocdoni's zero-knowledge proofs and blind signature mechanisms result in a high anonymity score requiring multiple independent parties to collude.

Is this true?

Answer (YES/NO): YES